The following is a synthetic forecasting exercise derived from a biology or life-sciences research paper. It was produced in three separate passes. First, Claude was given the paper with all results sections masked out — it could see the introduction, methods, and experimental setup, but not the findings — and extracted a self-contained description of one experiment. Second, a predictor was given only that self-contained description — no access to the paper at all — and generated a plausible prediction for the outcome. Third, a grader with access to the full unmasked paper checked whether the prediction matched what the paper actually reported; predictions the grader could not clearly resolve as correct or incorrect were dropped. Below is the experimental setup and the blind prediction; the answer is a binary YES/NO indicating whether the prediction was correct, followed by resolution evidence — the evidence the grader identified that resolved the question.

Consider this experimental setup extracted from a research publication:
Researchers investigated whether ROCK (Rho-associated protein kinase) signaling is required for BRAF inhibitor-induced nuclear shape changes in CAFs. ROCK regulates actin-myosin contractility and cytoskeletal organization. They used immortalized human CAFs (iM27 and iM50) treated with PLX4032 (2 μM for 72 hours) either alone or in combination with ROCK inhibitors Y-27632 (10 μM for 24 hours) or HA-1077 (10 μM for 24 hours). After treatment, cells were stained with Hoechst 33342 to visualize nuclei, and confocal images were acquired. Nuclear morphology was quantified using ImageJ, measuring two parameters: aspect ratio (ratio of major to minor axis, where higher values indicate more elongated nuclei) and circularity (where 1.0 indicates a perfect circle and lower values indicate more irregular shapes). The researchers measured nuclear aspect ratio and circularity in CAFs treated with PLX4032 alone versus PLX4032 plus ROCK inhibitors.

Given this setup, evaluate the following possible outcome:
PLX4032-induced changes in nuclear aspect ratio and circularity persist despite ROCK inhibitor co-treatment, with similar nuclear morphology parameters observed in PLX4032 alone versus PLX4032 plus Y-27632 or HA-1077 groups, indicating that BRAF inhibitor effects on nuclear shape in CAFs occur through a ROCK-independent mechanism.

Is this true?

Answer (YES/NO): NO